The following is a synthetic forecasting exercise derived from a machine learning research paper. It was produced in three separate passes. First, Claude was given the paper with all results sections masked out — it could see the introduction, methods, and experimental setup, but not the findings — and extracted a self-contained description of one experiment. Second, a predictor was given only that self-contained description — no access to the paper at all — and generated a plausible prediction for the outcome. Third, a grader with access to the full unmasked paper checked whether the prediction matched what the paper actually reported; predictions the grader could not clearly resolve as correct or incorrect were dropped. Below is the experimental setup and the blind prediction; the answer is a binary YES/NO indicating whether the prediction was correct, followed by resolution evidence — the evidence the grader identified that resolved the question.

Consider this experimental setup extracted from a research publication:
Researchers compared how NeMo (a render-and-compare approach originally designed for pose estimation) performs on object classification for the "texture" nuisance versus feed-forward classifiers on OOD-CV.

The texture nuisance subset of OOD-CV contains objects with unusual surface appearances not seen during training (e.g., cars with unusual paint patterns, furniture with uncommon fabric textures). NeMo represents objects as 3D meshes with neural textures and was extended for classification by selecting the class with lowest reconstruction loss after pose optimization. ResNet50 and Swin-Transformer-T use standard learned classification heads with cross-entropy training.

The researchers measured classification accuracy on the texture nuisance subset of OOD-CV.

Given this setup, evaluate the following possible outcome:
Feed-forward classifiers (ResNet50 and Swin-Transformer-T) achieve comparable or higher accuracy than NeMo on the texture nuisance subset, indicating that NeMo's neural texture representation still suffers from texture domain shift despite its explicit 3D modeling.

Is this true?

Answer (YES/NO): YES